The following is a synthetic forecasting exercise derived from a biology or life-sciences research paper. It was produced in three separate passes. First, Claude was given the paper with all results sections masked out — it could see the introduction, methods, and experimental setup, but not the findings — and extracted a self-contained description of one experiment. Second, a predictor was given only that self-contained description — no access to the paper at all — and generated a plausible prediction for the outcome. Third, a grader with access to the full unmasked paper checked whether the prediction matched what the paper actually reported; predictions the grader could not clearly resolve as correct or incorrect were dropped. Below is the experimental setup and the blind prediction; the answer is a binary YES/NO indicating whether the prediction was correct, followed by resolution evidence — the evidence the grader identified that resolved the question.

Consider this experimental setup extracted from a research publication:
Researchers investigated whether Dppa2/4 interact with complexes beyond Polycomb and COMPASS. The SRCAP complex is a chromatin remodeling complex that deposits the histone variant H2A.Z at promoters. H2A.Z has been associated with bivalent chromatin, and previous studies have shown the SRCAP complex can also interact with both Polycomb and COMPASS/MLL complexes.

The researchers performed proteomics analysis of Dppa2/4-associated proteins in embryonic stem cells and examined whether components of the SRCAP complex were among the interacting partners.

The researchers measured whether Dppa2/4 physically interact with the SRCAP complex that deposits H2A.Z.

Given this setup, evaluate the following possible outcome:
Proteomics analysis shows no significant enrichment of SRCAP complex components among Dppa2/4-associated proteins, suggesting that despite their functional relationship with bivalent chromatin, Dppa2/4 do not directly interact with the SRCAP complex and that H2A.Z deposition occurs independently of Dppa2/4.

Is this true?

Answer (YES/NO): NO